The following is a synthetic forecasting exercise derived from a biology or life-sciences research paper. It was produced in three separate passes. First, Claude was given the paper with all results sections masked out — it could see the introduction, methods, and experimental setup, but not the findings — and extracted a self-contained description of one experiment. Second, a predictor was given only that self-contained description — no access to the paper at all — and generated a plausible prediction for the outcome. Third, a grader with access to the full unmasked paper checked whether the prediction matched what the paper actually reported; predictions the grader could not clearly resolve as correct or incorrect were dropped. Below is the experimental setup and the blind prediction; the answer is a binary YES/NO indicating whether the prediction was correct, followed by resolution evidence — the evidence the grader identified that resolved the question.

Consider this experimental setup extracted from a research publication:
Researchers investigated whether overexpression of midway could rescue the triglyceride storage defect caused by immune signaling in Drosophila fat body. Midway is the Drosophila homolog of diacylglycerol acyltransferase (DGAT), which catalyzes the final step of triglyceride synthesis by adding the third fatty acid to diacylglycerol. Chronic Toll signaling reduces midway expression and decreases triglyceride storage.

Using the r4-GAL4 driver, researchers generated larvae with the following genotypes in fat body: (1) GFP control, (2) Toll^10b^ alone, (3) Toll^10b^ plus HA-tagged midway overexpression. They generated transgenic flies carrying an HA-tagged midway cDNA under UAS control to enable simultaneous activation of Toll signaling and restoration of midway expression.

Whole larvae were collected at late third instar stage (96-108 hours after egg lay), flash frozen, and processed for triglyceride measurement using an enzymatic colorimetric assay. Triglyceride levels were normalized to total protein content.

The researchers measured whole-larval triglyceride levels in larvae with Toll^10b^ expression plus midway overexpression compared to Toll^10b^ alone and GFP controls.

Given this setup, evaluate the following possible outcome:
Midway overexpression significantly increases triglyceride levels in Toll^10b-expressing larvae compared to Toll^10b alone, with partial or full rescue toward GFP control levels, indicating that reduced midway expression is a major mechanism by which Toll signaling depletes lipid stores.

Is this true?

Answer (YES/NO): NO